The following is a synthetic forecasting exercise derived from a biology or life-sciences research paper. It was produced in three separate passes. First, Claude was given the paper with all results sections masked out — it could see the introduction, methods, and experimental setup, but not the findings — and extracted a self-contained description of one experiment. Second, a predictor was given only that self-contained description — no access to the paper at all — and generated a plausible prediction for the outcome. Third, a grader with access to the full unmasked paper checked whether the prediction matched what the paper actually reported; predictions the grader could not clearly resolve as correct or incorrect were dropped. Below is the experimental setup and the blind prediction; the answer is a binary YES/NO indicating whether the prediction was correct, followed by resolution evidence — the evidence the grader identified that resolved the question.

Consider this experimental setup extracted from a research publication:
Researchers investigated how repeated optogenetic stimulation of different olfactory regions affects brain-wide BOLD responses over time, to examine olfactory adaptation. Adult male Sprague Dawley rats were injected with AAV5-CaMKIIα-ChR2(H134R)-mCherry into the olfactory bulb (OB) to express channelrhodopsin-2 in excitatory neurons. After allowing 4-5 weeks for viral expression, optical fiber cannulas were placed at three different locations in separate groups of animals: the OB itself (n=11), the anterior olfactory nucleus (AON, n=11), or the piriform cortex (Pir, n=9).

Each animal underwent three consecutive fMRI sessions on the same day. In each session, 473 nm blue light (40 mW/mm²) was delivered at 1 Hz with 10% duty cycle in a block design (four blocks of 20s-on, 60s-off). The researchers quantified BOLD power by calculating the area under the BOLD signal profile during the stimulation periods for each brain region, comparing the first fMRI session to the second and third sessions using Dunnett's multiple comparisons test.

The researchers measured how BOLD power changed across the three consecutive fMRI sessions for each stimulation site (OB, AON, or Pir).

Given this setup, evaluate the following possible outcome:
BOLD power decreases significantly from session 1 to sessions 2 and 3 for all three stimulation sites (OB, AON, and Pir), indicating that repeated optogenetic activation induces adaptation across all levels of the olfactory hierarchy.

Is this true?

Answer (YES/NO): NO